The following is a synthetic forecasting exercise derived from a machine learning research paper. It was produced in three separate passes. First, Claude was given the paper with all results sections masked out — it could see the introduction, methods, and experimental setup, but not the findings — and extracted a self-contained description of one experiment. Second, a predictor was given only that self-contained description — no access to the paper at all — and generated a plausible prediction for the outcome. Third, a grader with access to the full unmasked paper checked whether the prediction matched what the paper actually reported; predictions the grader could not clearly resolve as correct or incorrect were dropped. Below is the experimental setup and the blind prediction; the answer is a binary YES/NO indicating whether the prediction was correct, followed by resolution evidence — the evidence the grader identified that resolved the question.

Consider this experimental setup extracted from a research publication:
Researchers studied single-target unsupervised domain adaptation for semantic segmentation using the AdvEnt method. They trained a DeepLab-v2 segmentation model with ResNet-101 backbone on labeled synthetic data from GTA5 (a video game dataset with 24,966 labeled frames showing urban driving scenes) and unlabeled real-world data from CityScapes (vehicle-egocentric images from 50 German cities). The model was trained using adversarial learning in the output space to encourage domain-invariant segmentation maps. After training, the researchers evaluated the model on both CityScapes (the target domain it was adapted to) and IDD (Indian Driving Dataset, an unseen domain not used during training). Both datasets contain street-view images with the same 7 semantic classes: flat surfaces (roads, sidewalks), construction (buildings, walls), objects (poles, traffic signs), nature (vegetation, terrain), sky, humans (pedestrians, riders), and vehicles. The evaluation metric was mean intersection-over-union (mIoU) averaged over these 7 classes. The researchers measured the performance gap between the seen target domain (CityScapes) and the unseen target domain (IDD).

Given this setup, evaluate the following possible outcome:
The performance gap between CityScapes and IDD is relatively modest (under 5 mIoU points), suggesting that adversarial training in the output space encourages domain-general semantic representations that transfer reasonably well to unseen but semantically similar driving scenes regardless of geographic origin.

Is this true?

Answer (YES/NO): NO